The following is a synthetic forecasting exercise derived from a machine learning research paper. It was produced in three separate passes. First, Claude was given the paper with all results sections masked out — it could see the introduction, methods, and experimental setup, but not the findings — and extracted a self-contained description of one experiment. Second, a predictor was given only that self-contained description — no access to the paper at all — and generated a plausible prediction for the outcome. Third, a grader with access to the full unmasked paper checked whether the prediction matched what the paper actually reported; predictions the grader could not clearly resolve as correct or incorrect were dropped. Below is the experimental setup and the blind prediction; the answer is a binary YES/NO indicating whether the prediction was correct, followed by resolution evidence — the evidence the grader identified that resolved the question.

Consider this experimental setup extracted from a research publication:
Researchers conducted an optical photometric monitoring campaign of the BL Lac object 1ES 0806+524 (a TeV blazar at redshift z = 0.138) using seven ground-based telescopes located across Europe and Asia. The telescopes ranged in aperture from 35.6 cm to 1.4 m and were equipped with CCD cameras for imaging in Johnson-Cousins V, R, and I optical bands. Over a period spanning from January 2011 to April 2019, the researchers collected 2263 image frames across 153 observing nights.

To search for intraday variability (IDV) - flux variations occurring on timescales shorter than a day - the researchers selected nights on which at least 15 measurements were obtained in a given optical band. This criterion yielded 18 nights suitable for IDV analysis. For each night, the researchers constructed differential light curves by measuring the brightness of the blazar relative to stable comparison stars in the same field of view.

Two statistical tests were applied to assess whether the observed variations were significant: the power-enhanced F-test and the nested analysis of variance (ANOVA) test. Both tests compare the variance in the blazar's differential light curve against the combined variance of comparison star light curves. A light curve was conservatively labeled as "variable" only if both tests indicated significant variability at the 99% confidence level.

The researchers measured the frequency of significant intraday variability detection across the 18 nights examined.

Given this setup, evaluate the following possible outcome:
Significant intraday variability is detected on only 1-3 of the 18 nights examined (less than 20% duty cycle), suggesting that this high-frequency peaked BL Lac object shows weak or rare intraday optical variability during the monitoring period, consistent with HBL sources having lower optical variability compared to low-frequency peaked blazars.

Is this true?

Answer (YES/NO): YES